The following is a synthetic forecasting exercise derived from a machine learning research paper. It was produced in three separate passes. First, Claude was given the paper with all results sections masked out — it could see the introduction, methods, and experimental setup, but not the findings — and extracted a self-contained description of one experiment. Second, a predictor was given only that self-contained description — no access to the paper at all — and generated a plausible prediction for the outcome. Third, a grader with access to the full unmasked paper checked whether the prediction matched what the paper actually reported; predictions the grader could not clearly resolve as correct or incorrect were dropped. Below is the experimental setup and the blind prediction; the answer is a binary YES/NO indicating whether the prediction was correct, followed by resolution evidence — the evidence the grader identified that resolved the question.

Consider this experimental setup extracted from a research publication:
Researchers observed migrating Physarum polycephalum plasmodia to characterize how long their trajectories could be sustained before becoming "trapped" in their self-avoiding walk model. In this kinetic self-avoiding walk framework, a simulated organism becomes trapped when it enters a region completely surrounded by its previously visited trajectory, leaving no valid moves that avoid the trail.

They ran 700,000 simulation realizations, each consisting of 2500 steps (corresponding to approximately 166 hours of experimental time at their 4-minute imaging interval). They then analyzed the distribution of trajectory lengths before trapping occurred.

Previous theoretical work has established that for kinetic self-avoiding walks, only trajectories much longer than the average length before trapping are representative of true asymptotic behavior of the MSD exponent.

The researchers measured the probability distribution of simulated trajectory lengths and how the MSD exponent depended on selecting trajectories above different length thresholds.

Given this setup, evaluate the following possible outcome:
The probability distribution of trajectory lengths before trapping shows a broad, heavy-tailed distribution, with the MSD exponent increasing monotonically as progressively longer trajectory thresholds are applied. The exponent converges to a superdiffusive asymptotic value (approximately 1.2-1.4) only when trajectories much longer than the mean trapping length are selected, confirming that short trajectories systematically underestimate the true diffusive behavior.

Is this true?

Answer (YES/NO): NO